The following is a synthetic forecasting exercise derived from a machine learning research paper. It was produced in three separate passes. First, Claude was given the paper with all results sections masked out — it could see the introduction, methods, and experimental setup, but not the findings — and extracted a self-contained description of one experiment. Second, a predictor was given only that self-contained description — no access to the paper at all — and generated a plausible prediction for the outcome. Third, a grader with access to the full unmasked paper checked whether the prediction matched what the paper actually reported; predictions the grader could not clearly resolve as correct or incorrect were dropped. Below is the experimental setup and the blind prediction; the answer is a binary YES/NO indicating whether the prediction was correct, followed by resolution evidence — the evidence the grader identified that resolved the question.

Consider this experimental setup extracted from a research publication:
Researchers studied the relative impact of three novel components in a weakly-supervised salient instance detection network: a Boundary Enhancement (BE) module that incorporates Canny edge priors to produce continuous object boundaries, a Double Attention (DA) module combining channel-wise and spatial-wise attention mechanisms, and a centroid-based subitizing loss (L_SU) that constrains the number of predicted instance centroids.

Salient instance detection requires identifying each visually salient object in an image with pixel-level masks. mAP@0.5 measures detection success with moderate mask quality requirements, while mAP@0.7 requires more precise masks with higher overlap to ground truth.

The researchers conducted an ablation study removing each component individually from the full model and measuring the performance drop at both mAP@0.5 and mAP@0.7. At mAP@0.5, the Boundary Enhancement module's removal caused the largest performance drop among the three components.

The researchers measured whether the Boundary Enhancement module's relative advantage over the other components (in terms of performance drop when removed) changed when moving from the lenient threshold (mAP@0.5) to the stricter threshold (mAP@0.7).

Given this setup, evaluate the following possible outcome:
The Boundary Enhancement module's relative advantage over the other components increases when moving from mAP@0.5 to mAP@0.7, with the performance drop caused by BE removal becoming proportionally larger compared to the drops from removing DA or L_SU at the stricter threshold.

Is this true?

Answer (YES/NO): NO